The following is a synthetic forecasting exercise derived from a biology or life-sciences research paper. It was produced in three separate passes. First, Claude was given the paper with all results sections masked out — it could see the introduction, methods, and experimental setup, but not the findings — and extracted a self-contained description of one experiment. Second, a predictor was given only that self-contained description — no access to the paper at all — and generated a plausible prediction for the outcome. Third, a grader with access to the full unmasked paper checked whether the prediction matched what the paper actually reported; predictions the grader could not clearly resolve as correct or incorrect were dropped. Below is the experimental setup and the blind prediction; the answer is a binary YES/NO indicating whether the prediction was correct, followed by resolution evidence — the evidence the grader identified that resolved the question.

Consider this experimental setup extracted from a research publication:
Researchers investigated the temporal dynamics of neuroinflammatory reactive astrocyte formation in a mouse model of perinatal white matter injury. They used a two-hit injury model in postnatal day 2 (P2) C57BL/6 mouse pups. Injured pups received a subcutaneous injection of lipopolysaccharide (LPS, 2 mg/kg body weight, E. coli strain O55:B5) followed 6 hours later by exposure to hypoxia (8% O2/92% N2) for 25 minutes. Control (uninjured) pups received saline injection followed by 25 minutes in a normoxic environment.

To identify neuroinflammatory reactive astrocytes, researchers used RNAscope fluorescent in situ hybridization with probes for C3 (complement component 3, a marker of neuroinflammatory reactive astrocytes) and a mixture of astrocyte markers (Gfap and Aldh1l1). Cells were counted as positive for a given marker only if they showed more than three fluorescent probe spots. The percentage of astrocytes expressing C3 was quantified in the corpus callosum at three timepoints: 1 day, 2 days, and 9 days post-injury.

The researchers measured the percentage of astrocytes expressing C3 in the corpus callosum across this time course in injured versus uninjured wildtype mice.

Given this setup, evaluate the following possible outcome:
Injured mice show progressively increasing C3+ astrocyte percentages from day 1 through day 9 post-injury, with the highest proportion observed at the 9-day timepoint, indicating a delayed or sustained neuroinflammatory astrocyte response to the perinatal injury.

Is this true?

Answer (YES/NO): NO